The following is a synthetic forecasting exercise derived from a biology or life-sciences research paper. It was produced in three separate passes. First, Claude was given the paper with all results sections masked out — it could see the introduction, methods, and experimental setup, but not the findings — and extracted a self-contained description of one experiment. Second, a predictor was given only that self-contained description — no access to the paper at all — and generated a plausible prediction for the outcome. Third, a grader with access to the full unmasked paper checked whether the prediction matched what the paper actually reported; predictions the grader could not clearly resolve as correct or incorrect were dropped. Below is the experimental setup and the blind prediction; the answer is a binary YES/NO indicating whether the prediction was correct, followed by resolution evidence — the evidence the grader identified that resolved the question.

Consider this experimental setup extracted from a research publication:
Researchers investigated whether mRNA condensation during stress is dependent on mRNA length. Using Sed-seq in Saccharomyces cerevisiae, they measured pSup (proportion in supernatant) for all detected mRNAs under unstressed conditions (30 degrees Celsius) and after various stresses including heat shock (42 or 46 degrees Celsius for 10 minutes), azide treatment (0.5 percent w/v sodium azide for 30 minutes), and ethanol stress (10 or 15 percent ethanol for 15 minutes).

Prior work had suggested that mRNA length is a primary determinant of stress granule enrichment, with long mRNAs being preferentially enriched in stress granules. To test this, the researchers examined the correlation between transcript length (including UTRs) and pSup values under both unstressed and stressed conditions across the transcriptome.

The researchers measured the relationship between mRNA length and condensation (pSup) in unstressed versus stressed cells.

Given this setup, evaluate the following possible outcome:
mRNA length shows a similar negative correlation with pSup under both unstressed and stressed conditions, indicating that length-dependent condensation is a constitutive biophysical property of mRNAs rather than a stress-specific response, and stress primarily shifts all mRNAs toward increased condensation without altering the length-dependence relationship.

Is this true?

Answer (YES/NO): YES